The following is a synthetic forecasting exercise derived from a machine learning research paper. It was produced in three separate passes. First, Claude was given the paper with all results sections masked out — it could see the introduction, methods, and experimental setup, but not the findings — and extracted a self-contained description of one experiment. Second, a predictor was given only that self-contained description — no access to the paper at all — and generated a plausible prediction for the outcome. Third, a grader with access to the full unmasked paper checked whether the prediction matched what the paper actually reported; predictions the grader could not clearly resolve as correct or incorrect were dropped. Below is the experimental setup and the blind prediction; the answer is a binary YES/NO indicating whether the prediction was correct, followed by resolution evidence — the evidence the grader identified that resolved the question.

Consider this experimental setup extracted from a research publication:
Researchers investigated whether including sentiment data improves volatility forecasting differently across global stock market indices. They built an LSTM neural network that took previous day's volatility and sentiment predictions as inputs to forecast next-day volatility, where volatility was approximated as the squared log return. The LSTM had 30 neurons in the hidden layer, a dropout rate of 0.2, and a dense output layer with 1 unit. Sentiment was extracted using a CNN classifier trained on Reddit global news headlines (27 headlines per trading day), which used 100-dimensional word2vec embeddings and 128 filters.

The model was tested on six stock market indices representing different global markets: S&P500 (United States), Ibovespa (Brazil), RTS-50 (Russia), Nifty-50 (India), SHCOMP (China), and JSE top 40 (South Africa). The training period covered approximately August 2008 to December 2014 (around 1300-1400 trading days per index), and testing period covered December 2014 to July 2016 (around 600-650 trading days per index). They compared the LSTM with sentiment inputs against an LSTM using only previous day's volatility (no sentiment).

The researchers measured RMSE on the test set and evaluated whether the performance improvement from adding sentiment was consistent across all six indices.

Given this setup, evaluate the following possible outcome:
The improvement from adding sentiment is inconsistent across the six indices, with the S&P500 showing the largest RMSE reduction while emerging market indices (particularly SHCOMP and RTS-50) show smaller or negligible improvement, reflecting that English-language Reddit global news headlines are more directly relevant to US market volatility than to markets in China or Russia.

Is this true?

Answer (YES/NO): NO